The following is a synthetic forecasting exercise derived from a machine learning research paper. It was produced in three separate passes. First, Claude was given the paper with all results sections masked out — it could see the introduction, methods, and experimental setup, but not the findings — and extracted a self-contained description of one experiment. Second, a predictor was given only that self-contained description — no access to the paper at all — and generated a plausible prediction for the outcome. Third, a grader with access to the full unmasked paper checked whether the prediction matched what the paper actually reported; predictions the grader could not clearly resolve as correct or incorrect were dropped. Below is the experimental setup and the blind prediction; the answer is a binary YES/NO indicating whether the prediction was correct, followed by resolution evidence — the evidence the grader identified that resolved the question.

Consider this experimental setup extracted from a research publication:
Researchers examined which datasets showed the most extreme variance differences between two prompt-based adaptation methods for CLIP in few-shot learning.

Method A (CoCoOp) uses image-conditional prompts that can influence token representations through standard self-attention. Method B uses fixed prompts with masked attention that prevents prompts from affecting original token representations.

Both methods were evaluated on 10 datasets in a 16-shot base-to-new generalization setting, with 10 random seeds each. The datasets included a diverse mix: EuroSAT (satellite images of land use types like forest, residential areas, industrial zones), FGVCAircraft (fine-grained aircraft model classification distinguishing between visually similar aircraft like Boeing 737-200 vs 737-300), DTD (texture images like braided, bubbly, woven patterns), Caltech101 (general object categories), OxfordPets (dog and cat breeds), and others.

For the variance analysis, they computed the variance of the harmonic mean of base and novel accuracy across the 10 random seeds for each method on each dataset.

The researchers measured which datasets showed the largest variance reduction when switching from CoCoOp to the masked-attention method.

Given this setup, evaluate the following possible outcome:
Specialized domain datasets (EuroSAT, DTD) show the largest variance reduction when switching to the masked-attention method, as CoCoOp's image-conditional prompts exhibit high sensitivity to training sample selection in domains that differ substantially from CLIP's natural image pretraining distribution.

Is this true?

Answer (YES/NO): NO